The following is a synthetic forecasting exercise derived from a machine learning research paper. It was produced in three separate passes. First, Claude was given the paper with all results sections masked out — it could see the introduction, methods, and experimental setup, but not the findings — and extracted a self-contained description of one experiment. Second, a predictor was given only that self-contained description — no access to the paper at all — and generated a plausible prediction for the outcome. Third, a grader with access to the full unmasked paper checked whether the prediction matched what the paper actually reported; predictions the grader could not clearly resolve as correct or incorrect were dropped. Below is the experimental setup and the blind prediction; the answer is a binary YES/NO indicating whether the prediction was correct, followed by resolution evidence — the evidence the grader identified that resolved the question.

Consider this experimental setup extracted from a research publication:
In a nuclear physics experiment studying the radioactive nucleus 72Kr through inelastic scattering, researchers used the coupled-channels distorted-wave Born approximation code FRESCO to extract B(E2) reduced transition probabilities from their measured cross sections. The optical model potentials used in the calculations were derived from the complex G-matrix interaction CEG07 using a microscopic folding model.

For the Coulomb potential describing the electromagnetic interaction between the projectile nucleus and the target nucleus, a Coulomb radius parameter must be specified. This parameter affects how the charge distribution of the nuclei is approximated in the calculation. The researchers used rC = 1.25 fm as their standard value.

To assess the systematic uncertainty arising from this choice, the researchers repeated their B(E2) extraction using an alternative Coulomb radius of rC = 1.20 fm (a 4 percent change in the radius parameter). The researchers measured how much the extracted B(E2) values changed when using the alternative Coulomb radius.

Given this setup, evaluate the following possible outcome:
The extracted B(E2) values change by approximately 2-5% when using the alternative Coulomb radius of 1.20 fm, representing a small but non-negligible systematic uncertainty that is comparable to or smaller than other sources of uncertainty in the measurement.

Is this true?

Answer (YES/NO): NO